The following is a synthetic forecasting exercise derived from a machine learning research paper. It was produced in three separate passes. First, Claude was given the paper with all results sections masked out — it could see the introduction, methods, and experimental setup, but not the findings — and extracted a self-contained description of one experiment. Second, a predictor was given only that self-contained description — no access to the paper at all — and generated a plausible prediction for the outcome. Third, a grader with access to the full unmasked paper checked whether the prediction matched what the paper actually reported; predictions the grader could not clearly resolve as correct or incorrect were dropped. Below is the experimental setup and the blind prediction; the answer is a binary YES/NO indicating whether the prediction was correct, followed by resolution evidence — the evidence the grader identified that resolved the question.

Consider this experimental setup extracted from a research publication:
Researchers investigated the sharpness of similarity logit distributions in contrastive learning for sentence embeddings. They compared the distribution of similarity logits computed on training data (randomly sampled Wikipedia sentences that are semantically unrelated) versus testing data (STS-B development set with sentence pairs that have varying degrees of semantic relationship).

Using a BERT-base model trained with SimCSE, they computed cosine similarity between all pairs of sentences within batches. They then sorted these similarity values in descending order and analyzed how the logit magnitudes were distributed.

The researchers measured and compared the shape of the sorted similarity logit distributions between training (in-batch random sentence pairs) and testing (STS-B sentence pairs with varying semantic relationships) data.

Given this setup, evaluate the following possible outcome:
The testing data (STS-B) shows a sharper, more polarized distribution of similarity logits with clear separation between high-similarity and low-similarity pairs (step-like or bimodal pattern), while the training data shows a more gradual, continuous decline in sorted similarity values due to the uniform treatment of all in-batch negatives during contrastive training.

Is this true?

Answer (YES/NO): NO